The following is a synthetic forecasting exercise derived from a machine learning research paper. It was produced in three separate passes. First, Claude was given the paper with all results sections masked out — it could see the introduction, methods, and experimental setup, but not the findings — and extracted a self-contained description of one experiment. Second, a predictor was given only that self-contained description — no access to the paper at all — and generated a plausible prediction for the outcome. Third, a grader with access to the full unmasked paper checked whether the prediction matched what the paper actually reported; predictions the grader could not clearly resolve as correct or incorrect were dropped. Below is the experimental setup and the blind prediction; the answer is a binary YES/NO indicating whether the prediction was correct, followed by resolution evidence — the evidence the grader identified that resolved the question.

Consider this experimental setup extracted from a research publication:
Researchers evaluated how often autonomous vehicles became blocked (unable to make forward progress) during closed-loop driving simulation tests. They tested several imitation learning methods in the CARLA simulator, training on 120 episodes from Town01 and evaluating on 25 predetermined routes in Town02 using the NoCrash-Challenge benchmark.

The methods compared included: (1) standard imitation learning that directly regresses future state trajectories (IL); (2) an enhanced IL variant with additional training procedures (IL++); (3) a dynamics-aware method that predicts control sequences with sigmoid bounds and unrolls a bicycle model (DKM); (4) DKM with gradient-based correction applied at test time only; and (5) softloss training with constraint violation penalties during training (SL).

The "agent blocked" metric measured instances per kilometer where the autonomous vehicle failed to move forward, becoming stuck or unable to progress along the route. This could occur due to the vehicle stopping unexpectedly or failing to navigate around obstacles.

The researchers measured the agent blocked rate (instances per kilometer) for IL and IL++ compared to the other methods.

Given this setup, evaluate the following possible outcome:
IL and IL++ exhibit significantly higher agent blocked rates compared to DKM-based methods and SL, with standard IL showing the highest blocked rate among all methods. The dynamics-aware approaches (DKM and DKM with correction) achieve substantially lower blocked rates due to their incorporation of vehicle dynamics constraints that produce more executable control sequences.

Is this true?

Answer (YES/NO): YES